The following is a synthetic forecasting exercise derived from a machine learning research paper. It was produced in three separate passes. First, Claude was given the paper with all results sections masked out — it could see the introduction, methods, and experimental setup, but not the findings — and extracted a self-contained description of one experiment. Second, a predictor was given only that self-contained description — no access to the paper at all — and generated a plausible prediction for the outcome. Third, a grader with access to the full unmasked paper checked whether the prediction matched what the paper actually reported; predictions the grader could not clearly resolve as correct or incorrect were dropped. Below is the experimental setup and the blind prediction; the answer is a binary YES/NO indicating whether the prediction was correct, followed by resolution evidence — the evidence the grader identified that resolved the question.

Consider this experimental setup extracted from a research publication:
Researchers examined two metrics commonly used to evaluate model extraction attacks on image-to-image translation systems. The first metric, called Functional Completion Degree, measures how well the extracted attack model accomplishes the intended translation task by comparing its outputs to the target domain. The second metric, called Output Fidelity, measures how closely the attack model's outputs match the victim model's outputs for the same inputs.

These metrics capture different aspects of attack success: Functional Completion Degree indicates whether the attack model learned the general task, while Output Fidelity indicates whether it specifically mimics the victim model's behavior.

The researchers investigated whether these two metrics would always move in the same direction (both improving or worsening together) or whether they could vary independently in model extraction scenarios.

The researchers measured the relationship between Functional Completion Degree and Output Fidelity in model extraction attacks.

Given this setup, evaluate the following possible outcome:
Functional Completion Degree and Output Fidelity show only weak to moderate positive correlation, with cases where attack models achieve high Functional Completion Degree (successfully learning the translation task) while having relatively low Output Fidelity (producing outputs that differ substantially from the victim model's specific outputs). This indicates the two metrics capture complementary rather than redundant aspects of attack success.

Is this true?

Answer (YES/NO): NO